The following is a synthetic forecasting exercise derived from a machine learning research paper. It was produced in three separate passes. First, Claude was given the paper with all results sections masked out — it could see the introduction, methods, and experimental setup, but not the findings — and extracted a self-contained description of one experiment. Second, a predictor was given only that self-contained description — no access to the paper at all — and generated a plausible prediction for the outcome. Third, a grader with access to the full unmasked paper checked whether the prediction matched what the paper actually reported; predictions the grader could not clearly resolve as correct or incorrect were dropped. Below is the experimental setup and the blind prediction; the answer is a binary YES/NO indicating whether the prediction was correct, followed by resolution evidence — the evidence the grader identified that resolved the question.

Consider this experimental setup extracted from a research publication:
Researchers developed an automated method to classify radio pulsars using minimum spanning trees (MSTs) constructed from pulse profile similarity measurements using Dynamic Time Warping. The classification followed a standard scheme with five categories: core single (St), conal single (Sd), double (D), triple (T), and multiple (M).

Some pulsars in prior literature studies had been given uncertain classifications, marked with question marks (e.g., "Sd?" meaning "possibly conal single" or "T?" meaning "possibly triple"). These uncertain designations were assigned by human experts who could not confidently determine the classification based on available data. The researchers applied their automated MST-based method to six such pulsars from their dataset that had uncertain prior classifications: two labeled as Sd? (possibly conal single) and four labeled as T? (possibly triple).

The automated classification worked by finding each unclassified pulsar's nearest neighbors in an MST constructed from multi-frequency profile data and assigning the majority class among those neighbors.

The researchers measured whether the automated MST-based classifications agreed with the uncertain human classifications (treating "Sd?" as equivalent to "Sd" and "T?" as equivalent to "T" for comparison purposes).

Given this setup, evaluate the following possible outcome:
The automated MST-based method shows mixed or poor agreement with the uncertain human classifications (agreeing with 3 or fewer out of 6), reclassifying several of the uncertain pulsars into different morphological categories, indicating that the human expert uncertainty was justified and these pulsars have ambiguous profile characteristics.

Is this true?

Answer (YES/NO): YES